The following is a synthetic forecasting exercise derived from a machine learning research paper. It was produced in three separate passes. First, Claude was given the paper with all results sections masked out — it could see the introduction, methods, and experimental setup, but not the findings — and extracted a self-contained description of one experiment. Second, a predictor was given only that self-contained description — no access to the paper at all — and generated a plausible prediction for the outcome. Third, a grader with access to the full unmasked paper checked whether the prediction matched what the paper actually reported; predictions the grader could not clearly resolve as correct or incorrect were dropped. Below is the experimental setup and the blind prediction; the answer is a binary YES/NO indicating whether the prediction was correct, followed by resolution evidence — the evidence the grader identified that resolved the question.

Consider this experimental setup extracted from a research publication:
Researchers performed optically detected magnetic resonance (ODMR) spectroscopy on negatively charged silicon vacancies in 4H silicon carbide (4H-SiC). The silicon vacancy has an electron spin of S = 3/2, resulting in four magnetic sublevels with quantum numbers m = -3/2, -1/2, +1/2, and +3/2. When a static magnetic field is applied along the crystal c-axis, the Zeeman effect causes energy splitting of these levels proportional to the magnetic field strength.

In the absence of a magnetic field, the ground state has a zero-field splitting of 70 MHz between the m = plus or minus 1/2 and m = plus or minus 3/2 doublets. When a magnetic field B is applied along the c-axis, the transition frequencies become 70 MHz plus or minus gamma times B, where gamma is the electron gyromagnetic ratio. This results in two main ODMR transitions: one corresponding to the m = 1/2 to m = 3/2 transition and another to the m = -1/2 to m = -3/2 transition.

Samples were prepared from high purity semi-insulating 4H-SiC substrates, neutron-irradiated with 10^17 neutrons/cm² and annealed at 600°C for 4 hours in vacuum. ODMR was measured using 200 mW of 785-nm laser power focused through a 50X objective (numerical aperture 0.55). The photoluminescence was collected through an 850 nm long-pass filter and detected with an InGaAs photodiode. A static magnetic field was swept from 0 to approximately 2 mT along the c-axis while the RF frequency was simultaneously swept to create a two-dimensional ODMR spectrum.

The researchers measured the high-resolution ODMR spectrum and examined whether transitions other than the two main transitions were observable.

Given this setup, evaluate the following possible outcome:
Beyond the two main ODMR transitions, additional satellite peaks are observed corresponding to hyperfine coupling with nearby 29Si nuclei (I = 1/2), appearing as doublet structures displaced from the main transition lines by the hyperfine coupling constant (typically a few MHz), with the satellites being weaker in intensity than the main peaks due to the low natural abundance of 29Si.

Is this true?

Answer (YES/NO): YES